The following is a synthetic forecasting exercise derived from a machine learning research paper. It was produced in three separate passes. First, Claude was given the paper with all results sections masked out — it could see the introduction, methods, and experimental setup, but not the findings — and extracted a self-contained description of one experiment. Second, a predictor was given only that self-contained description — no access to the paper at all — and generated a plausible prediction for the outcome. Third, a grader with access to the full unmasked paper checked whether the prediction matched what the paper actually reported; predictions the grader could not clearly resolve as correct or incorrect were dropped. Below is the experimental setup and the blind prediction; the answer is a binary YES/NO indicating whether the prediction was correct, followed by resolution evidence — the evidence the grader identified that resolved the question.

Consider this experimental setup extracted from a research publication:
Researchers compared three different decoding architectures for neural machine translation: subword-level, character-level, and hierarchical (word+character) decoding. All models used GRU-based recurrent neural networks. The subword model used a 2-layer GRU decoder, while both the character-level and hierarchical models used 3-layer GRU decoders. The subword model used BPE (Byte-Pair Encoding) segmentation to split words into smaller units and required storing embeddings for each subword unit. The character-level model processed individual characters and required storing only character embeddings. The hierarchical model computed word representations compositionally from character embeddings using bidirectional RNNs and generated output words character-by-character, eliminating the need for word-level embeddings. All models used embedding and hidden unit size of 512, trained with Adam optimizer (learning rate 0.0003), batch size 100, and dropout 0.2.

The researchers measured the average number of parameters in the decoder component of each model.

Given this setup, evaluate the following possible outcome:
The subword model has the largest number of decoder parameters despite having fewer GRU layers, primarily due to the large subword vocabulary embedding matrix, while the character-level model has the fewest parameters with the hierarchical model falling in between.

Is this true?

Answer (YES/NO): NO